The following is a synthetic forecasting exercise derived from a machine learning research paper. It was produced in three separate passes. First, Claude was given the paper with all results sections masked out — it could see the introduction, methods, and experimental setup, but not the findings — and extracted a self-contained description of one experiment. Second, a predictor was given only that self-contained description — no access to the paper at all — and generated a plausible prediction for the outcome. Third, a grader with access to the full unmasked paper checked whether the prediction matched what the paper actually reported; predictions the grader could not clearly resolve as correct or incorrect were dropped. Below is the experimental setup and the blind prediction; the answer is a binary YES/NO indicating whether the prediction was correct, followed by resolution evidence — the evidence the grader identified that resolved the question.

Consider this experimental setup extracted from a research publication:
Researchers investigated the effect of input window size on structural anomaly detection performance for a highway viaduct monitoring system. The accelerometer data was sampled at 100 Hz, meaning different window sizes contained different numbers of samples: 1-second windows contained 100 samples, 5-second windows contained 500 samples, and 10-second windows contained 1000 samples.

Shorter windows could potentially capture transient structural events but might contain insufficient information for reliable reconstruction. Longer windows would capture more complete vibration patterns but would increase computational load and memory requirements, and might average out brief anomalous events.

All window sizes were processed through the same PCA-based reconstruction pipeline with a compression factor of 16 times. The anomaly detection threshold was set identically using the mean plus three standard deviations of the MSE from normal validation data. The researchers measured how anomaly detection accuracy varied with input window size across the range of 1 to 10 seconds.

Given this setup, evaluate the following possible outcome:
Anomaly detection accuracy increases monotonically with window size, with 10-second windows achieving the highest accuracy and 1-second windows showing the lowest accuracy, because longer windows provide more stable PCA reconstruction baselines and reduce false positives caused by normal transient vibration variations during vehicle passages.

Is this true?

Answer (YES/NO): NO